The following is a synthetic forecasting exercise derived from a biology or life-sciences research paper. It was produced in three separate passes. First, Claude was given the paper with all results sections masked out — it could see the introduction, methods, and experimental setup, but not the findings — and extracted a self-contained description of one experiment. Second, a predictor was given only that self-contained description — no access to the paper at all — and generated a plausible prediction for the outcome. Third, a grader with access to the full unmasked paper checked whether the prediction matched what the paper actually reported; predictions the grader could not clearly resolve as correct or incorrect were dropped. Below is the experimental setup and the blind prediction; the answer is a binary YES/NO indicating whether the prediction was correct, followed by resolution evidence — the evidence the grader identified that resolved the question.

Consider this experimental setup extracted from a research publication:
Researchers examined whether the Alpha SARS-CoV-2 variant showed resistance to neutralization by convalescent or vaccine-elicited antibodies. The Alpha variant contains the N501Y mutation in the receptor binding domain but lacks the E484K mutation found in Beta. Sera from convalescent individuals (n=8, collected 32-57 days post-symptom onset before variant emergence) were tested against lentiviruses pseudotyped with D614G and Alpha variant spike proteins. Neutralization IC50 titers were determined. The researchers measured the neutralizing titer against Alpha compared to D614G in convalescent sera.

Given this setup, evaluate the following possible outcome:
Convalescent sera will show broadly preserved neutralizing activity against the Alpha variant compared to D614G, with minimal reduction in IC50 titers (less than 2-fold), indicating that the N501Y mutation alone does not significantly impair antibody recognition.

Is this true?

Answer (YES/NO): YES